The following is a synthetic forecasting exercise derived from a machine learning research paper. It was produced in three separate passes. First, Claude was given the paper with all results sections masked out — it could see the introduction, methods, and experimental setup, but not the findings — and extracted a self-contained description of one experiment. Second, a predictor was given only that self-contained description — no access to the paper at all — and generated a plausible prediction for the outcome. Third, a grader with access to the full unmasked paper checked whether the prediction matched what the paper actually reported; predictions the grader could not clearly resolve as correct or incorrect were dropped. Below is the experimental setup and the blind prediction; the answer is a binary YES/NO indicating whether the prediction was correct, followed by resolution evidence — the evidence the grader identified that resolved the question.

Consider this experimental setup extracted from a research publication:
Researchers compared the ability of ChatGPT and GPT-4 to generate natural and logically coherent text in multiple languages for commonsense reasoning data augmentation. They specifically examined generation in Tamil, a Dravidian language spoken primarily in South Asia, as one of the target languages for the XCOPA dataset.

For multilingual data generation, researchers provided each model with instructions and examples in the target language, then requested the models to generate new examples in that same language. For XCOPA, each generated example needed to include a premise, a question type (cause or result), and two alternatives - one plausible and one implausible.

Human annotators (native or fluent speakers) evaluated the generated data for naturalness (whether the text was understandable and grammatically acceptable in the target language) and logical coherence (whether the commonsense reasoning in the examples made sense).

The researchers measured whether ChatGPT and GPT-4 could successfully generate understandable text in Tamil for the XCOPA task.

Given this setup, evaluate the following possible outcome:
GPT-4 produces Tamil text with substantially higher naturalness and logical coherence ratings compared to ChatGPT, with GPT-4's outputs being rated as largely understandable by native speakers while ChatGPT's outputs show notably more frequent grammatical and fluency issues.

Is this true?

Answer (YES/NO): NO